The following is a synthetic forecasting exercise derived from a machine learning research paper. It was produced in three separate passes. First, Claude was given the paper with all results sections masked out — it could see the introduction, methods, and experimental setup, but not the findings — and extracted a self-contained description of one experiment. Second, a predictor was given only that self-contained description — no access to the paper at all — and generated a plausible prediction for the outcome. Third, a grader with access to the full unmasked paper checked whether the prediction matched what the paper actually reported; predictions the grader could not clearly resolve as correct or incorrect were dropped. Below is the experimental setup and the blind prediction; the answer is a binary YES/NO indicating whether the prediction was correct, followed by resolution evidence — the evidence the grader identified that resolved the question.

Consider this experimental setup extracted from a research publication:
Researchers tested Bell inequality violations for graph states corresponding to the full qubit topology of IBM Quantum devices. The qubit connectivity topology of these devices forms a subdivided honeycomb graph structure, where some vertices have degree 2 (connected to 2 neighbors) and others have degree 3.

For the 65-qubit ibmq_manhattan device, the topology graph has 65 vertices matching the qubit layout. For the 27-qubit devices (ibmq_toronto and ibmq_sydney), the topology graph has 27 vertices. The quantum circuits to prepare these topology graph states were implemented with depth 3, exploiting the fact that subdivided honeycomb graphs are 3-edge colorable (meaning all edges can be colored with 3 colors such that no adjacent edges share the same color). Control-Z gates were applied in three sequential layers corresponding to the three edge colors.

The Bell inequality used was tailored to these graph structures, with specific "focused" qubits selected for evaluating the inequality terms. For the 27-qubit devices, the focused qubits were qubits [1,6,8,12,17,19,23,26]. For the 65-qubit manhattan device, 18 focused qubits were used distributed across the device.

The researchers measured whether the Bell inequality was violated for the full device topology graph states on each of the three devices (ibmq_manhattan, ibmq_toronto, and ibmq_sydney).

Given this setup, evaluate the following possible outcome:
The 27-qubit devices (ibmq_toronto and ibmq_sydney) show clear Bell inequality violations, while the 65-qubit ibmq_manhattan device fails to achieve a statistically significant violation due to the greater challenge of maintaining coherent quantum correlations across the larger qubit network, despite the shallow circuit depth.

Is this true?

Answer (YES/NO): NO